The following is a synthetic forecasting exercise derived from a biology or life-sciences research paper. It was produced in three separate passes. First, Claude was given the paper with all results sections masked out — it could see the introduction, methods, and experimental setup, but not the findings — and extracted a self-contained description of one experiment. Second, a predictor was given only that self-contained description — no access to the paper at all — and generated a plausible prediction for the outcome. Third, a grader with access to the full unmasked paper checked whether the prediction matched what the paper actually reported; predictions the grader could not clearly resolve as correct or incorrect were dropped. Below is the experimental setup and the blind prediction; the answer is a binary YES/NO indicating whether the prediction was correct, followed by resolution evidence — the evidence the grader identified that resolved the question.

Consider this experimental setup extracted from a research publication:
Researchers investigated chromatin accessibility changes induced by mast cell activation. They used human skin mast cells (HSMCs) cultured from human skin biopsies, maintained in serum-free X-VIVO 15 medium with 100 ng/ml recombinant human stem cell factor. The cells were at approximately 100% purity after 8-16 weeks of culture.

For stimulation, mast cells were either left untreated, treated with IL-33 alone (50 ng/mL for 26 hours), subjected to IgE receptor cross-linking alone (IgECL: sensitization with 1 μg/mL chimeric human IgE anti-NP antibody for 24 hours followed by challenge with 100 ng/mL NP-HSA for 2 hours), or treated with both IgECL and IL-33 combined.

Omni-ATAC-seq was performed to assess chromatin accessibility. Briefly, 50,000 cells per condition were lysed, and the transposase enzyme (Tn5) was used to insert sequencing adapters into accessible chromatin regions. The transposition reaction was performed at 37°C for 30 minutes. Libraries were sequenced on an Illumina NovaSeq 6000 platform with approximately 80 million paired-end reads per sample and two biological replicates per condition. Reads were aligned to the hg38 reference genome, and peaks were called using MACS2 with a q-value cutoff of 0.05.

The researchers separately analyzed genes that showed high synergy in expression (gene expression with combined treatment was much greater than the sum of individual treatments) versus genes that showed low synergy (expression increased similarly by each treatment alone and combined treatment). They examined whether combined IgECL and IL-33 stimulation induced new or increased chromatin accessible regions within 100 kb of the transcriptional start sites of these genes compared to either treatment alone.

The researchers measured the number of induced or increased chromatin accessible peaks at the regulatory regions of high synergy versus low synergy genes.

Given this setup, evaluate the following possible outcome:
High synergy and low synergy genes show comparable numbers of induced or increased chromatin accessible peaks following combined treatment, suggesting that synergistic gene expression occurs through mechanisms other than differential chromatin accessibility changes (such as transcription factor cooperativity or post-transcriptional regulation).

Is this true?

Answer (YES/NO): NO